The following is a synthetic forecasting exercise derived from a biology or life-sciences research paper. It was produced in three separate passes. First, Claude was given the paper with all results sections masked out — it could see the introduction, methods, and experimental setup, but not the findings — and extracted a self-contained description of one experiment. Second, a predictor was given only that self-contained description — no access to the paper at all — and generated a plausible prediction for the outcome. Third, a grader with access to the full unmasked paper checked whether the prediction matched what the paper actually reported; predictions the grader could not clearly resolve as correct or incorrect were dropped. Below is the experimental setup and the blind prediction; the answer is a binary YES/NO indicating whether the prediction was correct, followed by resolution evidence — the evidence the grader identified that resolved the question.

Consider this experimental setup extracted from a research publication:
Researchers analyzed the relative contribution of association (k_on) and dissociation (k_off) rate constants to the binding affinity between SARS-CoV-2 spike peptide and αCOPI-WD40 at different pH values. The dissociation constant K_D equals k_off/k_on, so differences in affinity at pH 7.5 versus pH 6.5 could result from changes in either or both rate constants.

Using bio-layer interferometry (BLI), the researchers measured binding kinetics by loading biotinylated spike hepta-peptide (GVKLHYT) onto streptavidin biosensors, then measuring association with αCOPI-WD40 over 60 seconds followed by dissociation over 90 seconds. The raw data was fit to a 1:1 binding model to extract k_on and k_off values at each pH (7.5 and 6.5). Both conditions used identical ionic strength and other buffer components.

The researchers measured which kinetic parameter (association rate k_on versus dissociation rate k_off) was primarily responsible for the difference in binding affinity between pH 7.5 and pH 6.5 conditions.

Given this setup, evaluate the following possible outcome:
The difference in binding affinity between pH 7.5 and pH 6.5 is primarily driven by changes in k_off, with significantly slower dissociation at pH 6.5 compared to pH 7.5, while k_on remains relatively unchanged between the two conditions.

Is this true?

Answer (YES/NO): NO